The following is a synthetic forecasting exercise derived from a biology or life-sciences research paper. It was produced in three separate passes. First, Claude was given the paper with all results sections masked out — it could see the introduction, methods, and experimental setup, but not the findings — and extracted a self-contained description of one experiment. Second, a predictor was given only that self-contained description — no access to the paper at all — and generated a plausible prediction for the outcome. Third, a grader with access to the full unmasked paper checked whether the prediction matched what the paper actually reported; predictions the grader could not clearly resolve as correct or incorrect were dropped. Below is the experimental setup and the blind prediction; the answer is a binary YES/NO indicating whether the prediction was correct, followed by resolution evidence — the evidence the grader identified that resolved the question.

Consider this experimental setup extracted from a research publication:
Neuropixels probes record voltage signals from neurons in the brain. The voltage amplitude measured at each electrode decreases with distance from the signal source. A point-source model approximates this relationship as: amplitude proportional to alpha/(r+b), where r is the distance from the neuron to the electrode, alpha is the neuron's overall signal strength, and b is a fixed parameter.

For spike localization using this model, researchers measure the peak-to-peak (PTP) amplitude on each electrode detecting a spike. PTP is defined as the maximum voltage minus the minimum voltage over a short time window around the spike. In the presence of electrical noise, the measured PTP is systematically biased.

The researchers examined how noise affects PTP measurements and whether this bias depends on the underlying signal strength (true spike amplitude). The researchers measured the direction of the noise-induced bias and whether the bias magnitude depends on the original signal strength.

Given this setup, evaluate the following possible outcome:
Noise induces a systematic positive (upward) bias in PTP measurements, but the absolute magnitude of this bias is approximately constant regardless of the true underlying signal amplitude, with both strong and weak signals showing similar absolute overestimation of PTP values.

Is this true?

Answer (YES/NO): NO